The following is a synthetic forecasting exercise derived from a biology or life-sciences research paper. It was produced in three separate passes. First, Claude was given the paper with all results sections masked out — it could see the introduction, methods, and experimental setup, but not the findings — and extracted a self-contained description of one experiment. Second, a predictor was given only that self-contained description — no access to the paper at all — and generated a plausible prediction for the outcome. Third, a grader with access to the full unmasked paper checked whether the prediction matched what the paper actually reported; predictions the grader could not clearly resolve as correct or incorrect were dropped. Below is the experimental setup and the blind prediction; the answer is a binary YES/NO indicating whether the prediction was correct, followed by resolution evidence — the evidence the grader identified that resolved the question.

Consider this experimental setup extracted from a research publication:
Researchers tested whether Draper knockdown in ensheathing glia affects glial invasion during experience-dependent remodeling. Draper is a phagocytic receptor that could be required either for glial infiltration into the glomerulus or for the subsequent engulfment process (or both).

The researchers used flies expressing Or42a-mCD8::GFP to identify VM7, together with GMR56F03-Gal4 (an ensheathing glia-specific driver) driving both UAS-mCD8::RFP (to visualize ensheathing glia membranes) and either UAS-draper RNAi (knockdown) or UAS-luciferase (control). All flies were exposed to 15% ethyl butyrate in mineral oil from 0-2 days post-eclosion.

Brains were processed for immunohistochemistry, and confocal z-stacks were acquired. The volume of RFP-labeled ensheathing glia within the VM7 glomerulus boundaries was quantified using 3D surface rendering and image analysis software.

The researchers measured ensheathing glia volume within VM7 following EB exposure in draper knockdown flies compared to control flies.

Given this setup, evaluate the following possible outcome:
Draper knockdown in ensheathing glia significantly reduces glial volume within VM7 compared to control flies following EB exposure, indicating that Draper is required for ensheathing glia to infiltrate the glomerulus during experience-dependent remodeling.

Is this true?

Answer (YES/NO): YES